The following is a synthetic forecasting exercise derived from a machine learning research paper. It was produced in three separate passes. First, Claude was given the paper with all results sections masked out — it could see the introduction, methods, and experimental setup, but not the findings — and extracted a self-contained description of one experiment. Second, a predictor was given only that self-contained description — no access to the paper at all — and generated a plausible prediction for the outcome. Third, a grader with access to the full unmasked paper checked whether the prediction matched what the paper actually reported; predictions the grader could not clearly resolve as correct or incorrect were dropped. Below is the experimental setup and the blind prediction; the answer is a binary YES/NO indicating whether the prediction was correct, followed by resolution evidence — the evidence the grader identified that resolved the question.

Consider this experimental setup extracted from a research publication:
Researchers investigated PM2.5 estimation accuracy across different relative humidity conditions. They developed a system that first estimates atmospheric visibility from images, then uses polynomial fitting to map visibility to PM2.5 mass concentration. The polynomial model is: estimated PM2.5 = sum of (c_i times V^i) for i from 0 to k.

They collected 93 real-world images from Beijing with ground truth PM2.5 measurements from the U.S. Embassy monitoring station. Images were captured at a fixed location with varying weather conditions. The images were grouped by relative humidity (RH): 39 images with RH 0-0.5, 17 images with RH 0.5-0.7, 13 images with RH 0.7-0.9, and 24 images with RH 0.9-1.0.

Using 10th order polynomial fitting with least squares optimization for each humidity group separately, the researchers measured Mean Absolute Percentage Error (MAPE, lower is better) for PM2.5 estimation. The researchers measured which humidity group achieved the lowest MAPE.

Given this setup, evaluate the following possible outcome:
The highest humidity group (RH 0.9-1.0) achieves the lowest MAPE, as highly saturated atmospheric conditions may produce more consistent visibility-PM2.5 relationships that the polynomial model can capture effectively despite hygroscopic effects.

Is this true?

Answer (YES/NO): NO